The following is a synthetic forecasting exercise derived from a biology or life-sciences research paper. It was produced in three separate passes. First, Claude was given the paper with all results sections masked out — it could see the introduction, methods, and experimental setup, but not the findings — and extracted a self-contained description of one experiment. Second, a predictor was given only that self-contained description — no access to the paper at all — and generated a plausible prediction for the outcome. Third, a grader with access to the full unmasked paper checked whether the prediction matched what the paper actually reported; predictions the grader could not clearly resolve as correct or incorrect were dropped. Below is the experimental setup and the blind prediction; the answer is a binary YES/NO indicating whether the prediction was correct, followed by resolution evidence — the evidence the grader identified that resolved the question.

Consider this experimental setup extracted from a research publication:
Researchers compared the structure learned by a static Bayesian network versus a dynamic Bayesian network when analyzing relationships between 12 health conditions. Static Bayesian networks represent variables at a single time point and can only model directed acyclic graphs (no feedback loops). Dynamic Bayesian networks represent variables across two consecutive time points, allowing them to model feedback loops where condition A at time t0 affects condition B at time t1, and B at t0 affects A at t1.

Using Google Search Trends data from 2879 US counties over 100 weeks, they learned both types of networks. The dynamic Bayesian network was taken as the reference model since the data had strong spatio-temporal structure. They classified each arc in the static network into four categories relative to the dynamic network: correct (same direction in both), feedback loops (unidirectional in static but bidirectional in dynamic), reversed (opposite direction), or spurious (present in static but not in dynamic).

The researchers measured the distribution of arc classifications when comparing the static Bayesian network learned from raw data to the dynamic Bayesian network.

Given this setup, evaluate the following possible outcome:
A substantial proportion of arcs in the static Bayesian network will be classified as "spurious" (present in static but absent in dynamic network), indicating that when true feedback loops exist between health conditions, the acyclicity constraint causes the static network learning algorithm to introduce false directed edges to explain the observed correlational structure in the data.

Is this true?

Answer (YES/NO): YES